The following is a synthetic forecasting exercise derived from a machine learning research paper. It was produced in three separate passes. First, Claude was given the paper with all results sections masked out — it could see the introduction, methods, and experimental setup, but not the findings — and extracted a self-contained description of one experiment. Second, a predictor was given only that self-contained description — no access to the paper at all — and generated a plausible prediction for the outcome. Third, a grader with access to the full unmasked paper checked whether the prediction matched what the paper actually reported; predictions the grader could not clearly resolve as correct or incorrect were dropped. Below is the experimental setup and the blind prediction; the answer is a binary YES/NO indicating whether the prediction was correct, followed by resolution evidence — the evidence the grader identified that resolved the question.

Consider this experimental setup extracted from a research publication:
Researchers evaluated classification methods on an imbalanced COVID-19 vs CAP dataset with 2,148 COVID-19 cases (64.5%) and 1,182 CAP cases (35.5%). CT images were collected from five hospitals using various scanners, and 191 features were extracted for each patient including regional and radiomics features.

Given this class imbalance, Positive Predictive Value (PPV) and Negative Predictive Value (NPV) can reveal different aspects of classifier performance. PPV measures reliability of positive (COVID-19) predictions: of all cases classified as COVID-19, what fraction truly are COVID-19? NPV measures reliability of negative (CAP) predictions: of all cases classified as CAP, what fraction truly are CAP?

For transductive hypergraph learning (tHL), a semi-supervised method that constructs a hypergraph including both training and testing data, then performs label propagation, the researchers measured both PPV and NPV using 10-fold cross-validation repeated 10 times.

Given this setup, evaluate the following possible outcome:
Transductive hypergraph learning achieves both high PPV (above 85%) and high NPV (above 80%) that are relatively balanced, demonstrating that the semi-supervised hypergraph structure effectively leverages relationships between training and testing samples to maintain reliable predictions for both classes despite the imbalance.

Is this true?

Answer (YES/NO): YES